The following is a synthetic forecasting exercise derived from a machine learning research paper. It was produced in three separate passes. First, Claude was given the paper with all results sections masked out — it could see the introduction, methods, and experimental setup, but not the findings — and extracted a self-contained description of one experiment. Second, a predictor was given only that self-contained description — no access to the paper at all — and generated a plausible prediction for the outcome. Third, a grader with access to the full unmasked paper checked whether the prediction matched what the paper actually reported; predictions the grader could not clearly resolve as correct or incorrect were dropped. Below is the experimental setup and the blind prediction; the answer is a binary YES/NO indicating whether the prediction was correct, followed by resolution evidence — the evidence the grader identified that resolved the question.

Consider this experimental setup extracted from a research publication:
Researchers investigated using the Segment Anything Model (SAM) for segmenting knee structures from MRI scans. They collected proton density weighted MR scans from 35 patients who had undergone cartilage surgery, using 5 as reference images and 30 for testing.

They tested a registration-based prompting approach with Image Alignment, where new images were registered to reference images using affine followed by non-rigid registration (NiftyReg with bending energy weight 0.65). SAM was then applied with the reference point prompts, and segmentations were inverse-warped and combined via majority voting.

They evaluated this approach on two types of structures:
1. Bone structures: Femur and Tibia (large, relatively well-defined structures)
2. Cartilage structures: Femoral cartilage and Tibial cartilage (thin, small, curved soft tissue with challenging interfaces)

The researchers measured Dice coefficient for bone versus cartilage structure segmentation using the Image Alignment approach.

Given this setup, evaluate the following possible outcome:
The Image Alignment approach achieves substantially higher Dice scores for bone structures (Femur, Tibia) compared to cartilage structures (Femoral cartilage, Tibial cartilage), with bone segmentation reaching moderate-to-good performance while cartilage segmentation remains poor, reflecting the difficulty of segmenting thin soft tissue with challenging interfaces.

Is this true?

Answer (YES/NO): YES